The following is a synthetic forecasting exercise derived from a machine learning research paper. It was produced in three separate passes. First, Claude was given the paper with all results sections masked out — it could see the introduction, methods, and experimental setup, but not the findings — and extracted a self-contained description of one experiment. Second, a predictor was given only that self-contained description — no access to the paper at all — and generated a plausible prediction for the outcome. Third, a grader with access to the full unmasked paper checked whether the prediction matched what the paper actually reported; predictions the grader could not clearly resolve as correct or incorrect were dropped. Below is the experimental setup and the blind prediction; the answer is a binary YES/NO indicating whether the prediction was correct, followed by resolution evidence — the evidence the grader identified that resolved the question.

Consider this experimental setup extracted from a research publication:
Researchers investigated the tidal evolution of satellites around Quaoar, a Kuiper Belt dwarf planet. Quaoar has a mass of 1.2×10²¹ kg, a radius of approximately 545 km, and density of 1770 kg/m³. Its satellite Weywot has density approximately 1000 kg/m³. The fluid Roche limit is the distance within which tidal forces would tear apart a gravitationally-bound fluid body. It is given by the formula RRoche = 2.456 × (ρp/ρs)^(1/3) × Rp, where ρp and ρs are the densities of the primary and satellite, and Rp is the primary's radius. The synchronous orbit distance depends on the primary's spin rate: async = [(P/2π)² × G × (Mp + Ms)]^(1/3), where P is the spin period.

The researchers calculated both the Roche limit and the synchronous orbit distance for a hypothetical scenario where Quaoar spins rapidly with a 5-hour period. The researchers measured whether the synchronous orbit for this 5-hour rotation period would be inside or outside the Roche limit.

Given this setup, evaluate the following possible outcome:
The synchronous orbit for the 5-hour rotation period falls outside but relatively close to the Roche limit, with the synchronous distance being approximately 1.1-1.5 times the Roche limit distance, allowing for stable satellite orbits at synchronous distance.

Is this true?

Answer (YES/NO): NO